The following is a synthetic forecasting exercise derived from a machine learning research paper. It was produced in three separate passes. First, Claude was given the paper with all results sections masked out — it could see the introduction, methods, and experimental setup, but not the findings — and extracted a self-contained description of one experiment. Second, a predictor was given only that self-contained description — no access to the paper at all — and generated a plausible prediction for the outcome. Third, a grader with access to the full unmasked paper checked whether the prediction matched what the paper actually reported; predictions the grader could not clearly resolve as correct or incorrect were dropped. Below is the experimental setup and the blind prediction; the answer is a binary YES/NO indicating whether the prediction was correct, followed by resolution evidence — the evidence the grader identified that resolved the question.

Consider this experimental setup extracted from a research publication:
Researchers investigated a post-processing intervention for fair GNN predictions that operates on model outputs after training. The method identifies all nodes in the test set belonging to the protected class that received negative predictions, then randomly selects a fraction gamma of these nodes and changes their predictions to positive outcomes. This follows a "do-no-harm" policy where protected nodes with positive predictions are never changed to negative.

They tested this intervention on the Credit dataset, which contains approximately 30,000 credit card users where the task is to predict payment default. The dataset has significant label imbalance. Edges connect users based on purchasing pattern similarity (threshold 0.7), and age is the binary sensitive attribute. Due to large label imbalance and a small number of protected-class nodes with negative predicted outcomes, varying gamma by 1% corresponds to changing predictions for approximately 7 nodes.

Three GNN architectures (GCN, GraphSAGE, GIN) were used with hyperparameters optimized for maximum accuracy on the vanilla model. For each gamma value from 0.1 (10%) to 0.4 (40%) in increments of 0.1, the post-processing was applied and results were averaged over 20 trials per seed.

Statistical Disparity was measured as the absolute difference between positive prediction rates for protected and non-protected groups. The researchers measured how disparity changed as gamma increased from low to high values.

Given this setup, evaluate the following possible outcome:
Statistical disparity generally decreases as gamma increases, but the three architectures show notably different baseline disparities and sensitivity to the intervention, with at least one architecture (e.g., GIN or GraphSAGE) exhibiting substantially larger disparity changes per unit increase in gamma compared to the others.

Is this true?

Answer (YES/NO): NO